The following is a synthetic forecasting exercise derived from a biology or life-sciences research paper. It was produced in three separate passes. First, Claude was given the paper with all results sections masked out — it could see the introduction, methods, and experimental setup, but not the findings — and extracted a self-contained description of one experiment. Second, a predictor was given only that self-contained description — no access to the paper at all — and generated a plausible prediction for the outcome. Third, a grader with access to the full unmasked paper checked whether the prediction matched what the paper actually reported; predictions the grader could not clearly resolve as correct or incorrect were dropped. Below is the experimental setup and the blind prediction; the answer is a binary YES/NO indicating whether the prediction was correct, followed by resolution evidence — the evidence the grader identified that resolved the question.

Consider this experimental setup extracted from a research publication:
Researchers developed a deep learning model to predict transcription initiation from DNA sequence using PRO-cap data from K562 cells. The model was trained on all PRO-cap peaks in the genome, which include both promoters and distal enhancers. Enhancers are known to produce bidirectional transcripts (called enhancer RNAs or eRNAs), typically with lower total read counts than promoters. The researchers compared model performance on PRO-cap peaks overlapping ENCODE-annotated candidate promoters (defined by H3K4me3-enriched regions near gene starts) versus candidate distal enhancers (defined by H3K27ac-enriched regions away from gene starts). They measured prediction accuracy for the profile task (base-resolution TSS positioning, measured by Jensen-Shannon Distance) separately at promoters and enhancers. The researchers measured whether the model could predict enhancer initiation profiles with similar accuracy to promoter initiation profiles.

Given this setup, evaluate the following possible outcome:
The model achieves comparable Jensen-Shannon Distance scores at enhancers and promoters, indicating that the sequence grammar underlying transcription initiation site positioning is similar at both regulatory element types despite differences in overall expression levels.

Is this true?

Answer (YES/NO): YES